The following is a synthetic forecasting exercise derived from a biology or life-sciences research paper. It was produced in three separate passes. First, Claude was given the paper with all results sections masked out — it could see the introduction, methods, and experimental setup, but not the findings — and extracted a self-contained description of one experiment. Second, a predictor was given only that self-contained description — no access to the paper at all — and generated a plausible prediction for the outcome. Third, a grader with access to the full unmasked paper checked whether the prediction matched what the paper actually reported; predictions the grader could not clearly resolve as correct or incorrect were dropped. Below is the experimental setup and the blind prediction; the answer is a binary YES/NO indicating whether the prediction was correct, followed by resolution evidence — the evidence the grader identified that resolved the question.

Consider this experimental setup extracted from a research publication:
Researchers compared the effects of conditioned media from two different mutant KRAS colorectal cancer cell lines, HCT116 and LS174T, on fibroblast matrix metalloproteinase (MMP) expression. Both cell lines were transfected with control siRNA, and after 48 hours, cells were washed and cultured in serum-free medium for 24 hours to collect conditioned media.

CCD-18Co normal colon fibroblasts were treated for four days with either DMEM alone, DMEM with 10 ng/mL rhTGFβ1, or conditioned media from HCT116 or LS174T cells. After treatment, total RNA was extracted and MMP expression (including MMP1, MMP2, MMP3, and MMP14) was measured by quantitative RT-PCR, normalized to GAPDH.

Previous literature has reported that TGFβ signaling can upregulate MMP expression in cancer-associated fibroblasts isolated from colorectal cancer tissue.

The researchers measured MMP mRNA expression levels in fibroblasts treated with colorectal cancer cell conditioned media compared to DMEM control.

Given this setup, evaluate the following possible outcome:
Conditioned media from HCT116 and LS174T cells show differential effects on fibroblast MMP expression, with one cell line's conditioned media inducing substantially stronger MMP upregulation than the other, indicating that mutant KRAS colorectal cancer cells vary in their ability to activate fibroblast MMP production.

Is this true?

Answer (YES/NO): NO